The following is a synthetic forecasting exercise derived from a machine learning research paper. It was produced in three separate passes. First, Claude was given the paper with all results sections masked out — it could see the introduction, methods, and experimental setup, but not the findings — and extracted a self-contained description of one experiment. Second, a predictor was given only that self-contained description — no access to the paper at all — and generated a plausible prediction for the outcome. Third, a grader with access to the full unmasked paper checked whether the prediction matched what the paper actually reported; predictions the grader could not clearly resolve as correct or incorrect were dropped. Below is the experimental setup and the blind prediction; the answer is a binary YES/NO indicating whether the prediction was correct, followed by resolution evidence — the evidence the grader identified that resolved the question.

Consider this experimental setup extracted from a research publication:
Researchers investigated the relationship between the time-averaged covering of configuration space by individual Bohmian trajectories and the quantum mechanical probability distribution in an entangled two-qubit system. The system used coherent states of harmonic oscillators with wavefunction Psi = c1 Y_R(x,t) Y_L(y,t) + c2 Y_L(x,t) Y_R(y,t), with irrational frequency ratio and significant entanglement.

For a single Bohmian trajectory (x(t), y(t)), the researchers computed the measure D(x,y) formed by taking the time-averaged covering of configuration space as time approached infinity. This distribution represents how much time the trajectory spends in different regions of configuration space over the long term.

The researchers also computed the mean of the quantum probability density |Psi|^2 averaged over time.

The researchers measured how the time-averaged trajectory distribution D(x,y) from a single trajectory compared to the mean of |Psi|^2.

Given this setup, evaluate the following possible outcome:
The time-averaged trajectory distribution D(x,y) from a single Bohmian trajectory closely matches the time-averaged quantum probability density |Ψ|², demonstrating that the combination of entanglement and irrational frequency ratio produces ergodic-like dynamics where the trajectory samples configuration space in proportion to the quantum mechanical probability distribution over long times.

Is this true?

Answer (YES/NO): YES